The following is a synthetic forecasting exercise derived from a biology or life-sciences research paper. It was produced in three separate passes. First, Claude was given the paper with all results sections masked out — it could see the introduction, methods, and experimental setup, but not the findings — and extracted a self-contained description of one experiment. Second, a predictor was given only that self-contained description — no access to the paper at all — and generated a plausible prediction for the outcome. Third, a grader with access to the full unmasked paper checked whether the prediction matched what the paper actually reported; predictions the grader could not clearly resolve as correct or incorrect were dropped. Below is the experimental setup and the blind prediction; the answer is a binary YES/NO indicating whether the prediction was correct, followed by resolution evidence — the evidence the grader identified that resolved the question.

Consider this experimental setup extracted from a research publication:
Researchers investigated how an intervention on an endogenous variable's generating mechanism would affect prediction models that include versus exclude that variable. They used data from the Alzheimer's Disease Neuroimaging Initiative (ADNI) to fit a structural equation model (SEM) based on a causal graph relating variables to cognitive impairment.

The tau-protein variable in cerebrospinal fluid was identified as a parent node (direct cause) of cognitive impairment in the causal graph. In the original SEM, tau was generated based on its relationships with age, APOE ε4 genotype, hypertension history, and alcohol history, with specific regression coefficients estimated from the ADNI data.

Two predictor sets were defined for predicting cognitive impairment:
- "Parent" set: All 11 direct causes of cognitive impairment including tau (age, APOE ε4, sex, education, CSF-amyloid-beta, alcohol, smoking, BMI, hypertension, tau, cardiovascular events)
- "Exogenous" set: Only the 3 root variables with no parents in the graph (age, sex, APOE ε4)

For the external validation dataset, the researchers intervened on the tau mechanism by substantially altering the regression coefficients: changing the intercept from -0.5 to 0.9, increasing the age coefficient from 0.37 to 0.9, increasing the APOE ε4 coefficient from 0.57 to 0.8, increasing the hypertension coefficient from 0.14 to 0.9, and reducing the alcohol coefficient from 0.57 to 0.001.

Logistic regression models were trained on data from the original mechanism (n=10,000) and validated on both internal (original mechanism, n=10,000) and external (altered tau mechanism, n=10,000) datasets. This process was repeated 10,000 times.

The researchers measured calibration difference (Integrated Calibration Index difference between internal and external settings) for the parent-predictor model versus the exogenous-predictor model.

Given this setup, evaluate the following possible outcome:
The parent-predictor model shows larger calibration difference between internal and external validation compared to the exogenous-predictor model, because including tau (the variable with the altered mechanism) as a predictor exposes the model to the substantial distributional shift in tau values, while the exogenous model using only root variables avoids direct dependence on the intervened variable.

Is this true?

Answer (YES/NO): NO